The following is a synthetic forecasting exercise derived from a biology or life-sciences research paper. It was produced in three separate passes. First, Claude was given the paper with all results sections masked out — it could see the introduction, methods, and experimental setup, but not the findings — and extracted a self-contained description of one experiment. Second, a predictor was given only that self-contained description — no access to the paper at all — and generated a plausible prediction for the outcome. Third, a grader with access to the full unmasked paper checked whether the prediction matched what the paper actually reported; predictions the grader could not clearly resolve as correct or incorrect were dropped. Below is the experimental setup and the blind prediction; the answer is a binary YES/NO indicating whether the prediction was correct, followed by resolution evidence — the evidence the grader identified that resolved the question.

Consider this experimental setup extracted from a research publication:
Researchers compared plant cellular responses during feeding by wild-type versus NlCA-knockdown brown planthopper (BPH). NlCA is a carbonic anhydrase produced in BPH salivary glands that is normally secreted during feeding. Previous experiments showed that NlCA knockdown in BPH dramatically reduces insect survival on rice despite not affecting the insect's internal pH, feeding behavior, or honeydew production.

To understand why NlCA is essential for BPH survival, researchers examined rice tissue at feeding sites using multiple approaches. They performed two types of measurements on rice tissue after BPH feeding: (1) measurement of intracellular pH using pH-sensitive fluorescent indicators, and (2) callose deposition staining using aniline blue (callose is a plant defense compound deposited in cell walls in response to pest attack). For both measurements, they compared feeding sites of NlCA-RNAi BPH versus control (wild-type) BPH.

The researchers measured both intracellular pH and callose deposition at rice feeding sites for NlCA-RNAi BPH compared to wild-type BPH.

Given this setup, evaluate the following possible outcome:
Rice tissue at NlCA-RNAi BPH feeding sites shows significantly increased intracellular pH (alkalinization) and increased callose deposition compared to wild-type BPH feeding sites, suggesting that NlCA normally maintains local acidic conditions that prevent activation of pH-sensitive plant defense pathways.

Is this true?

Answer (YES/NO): NO